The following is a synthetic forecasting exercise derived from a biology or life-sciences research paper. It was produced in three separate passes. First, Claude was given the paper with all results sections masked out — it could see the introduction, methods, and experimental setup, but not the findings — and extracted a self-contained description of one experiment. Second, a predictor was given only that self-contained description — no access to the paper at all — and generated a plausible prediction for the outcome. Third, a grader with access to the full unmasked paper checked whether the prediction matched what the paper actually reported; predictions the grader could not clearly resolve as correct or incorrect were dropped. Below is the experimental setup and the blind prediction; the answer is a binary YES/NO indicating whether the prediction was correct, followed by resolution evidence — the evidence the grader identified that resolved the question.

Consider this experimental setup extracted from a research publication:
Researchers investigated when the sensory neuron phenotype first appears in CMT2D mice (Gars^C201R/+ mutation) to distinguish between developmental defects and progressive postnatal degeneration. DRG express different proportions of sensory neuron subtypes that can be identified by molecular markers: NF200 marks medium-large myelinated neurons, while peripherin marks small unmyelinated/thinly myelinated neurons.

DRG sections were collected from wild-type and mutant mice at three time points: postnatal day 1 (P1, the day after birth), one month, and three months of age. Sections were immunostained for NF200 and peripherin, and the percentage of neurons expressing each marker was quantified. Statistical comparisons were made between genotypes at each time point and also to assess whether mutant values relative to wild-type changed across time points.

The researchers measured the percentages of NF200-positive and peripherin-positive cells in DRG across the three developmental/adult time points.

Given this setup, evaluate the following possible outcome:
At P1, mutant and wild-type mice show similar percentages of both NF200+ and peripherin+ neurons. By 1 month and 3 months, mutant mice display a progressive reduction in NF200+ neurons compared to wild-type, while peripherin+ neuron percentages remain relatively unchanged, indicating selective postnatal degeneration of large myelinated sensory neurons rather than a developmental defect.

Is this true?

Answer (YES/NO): NO